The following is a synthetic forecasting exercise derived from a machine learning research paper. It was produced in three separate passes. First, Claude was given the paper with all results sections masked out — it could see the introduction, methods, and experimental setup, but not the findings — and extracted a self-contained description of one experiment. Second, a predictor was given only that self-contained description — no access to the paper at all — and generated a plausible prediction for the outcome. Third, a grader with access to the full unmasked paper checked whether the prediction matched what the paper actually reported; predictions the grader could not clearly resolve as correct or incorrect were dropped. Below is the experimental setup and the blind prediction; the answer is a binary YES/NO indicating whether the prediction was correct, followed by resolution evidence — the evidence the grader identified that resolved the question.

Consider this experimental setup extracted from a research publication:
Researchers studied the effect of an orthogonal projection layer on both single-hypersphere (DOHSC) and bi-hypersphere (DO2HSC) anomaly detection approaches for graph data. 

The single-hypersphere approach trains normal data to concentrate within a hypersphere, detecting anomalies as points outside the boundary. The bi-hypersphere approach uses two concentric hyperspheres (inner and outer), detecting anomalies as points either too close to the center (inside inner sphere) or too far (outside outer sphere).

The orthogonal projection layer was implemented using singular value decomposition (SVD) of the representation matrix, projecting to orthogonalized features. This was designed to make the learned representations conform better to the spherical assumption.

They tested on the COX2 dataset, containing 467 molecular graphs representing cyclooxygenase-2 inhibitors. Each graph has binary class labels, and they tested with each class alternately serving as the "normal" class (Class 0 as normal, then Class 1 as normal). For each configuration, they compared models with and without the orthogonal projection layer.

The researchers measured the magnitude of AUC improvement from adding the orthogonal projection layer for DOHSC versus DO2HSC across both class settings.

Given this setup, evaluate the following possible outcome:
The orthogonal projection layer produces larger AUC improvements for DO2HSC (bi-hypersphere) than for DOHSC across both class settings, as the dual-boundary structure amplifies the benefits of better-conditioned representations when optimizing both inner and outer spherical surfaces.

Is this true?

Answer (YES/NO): YES